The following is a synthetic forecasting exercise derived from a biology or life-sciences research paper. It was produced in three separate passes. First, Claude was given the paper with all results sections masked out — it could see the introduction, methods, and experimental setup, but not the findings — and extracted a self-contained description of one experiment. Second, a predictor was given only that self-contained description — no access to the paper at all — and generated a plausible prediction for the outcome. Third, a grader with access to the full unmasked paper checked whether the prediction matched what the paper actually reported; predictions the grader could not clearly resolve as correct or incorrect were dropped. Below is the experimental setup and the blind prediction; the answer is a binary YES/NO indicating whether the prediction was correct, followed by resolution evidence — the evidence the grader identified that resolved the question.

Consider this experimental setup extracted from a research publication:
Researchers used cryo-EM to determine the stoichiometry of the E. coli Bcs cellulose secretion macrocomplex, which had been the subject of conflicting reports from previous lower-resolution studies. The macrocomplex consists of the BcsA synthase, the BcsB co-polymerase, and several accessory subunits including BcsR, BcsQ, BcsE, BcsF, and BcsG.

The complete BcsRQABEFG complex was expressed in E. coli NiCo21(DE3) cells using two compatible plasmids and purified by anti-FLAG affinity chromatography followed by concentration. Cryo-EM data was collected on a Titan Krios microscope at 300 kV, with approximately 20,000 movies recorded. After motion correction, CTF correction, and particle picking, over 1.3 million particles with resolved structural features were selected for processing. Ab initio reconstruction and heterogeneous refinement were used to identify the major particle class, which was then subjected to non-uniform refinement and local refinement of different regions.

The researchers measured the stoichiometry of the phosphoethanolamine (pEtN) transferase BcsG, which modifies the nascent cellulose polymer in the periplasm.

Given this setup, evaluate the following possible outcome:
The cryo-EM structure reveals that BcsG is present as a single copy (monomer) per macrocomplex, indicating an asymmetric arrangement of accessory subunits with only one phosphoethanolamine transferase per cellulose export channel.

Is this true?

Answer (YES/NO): NO